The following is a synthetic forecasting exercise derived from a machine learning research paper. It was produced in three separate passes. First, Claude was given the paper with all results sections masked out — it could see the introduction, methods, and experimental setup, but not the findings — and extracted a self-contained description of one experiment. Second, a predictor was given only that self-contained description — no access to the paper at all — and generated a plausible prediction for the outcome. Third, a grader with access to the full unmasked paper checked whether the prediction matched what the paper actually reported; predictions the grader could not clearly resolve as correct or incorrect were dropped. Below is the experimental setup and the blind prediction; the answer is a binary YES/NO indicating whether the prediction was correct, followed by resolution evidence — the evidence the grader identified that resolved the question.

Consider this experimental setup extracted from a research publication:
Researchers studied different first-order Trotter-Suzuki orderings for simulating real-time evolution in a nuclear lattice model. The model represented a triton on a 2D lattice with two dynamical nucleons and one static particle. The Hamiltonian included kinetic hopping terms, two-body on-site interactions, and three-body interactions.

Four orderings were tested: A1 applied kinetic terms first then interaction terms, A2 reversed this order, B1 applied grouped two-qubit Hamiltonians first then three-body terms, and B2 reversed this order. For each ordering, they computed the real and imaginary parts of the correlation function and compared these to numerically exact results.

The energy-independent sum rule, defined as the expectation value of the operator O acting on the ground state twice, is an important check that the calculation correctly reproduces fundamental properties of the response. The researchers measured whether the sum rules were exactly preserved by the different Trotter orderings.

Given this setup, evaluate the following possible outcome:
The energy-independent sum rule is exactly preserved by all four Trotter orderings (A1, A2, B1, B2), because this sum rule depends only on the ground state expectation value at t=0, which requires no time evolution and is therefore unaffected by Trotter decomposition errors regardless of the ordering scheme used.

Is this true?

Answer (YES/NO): NO